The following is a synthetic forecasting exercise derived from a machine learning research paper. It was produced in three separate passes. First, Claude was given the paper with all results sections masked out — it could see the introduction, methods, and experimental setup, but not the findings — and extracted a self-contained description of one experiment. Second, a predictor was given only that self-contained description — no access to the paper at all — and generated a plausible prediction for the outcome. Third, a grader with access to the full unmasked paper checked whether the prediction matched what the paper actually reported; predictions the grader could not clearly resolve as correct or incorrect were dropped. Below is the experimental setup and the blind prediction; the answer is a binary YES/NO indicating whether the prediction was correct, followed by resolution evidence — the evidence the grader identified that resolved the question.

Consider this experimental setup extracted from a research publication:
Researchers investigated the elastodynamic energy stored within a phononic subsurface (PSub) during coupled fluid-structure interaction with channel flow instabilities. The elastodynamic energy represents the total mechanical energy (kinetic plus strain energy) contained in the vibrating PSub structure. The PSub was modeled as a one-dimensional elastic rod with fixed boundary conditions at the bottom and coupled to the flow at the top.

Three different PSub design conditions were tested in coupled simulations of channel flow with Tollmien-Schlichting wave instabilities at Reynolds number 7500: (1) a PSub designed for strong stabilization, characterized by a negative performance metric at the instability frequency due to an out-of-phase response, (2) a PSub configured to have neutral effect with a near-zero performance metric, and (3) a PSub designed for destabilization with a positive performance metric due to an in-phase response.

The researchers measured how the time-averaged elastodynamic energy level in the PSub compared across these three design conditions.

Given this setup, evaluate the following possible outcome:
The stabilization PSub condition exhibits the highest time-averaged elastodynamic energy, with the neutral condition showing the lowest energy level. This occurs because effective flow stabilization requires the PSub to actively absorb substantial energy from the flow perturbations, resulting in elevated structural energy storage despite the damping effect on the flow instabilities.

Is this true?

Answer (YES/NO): NO